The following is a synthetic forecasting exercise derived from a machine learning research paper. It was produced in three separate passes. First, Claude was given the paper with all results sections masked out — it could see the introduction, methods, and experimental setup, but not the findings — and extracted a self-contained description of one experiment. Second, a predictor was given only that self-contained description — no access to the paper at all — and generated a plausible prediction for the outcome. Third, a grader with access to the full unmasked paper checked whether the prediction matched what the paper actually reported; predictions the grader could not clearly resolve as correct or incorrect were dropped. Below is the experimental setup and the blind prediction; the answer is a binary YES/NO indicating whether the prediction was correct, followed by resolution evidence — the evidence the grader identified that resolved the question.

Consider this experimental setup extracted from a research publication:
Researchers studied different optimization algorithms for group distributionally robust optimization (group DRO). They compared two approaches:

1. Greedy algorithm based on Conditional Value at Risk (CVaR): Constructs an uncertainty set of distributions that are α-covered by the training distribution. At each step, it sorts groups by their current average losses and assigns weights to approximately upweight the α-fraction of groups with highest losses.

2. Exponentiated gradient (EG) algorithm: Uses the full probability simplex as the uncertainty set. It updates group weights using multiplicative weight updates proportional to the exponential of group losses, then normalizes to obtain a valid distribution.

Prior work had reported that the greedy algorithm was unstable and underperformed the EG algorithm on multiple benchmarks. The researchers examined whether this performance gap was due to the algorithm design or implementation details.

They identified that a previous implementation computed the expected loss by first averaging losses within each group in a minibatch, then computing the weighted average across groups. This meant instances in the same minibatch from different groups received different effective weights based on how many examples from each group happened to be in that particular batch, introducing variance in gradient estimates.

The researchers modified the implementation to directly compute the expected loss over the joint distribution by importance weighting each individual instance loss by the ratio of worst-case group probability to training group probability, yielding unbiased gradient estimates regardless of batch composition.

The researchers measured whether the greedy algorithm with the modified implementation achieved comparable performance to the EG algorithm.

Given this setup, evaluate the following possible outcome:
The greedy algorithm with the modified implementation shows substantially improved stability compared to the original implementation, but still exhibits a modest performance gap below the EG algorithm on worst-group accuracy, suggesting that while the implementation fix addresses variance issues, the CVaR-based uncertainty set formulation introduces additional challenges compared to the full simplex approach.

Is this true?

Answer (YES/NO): NO